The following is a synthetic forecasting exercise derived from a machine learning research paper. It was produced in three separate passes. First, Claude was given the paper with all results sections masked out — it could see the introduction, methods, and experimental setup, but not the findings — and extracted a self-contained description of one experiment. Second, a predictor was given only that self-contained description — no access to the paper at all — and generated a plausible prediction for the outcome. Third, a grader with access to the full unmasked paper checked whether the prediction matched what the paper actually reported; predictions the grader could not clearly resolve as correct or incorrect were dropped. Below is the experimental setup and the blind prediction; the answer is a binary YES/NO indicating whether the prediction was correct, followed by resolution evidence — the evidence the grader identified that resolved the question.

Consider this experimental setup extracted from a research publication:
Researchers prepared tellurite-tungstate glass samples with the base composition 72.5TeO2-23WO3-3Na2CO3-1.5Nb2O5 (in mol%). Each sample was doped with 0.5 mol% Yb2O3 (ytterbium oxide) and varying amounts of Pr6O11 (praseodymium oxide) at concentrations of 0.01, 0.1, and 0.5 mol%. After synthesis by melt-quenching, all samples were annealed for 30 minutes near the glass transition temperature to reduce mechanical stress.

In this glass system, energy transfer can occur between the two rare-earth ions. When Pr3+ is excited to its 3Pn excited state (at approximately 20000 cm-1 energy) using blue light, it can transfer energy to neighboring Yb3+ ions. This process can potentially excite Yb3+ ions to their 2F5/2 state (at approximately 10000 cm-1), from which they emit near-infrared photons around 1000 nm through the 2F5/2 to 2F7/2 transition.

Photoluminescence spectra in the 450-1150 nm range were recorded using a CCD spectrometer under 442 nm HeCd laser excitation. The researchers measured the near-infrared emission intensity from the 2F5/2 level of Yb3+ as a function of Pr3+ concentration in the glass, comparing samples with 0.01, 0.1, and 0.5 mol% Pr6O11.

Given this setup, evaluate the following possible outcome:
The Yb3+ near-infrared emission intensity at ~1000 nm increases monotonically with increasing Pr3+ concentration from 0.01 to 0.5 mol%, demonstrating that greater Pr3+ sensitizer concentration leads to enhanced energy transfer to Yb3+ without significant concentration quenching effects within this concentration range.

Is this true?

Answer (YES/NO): NO